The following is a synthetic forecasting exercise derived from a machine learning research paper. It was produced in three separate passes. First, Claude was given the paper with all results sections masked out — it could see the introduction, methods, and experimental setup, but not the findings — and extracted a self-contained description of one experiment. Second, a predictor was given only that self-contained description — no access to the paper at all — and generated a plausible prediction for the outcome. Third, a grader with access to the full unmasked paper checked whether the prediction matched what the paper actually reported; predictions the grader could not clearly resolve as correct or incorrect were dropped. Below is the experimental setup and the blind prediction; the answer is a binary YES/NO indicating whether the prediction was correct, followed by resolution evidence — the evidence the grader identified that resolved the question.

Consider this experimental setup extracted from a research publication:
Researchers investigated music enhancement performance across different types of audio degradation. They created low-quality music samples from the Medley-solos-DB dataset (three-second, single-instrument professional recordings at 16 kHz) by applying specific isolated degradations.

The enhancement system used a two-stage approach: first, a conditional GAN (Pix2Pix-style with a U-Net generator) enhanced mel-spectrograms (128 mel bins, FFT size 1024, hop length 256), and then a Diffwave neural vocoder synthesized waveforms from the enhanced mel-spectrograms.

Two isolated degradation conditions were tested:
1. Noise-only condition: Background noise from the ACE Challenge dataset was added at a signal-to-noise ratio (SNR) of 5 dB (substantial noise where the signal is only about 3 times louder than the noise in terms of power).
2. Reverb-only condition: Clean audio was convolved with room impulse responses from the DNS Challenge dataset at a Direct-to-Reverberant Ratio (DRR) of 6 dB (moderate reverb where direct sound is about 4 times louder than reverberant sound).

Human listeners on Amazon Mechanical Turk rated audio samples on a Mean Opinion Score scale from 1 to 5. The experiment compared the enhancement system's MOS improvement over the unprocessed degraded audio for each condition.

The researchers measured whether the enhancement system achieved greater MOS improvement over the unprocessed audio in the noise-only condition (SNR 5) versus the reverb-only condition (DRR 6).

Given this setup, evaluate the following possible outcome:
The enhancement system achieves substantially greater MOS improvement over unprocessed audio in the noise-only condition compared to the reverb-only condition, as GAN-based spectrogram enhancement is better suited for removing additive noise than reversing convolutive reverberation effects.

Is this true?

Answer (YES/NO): YES